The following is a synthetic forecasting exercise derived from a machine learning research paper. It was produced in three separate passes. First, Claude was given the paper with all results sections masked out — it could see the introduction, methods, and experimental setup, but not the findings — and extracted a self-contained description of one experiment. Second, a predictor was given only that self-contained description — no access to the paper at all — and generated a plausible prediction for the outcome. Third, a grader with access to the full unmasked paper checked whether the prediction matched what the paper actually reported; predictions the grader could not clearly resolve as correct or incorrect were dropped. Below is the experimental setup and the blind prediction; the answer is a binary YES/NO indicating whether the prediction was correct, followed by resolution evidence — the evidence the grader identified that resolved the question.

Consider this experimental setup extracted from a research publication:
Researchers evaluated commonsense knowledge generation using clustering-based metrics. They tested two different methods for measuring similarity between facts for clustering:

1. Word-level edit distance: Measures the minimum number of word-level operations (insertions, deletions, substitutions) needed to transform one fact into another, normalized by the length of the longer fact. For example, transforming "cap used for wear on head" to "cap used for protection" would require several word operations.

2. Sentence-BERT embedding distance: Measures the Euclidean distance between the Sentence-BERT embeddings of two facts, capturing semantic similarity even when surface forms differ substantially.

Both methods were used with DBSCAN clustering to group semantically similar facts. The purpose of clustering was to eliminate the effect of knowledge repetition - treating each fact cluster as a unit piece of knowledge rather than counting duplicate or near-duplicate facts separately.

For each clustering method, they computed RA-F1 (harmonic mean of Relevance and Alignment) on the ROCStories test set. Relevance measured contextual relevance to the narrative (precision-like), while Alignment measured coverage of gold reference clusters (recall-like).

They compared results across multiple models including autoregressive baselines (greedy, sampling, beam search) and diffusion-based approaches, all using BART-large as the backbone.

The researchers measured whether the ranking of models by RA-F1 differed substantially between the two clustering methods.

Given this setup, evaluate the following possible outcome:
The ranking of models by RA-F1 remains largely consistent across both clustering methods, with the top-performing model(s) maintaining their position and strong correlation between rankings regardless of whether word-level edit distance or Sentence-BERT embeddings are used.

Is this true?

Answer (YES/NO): YES